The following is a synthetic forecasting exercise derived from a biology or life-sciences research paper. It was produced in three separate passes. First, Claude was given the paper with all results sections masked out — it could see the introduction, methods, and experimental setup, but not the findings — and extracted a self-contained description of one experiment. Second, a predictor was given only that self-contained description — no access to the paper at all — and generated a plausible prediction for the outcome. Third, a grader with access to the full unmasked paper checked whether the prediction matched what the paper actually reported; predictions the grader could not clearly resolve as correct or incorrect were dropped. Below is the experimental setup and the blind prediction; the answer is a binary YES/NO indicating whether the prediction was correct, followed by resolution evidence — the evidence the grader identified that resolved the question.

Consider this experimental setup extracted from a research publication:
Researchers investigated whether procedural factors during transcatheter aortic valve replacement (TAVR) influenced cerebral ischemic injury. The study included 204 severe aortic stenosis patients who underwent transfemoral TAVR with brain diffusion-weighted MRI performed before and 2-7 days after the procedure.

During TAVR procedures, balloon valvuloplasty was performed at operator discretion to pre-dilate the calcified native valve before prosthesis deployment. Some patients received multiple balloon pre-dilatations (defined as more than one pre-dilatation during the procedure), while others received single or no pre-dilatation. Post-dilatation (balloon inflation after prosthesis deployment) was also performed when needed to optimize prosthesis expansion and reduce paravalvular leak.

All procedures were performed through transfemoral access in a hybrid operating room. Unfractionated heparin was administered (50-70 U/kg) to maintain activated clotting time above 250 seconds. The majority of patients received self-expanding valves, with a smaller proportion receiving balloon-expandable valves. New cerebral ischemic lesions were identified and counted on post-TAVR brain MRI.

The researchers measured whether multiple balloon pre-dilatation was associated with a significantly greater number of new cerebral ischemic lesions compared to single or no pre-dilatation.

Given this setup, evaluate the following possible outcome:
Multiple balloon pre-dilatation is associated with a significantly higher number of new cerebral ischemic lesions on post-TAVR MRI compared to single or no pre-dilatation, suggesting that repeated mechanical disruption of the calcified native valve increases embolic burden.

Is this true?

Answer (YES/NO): NO